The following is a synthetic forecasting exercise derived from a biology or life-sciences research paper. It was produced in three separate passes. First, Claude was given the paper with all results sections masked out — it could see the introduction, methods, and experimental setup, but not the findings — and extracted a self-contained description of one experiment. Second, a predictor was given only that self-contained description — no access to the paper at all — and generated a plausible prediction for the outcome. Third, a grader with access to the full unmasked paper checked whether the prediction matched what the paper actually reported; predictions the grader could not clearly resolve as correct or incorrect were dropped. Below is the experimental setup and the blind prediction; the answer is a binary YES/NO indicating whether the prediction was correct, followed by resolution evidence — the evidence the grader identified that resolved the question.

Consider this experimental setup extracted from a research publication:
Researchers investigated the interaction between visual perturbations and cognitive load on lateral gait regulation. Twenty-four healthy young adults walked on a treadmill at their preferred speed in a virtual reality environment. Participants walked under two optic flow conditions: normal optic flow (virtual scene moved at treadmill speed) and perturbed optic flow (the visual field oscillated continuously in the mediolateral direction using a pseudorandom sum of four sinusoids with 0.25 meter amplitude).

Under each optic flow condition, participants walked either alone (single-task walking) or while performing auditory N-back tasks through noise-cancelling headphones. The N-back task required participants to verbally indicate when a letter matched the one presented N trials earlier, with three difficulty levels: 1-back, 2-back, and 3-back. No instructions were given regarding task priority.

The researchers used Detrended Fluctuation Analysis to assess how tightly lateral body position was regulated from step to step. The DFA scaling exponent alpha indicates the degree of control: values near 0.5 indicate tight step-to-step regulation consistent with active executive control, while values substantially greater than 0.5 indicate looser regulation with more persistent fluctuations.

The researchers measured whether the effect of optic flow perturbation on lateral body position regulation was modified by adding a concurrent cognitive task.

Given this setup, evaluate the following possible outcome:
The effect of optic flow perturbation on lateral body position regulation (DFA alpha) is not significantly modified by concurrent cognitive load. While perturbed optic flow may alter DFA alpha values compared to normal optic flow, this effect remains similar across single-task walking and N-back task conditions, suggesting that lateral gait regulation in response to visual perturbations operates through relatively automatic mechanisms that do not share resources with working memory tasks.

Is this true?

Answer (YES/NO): YES